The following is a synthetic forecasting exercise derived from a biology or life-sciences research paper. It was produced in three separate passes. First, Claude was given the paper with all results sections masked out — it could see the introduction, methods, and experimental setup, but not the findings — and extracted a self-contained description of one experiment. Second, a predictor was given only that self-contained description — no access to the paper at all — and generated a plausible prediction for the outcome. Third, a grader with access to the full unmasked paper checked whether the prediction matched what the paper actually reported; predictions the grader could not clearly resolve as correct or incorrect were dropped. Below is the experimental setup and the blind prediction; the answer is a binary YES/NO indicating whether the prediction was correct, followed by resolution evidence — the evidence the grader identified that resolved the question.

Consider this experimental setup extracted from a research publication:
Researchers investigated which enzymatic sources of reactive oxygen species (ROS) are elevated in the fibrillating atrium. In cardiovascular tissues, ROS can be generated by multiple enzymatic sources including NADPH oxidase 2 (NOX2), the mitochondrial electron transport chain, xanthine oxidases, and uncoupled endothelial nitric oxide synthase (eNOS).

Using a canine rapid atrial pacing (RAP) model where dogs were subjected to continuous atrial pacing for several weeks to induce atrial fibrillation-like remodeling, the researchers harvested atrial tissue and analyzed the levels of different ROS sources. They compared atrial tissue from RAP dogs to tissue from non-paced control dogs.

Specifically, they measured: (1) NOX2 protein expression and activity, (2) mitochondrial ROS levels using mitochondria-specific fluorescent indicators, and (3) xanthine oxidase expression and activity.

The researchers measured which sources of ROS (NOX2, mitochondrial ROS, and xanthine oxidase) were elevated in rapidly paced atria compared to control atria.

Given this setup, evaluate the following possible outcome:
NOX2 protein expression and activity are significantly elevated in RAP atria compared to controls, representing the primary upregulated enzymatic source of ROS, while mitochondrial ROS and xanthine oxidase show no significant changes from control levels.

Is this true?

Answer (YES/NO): NO